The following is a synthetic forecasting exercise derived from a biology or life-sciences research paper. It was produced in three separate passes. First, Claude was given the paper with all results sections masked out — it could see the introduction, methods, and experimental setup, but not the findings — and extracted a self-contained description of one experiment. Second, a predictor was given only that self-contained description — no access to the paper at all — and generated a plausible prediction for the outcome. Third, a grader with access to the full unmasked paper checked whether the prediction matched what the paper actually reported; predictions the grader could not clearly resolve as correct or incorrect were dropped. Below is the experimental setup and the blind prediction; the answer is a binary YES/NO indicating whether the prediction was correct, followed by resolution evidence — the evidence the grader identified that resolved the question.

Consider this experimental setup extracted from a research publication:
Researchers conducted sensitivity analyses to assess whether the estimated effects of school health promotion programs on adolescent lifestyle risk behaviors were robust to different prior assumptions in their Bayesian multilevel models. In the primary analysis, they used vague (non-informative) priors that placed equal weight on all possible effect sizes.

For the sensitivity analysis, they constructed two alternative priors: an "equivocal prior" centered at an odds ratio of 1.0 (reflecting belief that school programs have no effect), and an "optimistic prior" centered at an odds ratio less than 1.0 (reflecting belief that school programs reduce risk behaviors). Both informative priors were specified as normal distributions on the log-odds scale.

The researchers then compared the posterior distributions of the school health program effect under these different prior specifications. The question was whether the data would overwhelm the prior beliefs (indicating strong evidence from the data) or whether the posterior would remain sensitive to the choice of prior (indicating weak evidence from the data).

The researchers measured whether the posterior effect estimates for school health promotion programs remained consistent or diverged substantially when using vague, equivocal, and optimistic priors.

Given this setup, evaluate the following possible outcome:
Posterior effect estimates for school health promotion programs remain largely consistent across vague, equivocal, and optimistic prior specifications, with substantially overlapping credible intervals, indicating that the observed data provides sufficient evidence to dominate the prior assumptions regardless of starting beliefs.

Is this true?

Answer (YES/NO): YES